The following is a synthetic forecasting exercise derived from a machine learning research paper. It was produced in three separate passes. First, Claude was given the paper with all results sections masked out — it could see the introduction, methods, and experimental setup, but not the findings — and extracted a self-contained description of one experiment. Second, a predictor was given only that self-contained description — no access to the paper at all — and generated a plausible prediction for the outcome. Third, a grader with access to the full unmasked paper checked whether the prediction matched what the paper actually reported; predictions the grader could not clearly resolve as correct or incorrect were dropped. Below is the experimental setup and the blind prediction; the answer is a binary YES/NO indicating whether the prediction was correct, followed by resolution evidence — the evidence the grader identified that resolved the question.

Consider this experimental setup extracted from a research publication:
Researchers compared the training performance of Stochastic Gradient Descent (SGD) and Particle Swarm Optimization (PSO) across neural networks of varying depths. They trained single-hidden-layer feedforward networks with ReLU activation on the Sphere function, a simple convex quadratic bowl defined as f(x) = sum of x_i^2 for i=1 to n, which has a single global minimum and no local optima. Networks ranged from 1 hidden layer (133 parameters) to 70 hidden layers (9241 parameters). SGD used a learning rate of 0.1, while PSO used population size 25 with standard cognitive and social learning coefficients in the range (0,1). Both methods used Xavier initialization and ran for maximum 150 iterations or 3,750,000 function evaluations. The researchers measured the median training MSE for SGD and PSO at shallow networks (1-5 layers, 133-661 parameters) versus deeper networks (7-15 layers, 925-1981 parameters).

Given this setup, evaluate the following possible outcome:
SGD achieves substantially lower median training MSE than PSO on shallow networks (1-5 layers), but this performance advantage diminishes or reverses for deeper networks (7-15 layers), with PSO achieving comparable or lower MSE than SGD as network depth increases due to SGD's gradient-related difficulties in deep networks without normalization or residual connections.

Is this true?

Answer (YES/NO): NO